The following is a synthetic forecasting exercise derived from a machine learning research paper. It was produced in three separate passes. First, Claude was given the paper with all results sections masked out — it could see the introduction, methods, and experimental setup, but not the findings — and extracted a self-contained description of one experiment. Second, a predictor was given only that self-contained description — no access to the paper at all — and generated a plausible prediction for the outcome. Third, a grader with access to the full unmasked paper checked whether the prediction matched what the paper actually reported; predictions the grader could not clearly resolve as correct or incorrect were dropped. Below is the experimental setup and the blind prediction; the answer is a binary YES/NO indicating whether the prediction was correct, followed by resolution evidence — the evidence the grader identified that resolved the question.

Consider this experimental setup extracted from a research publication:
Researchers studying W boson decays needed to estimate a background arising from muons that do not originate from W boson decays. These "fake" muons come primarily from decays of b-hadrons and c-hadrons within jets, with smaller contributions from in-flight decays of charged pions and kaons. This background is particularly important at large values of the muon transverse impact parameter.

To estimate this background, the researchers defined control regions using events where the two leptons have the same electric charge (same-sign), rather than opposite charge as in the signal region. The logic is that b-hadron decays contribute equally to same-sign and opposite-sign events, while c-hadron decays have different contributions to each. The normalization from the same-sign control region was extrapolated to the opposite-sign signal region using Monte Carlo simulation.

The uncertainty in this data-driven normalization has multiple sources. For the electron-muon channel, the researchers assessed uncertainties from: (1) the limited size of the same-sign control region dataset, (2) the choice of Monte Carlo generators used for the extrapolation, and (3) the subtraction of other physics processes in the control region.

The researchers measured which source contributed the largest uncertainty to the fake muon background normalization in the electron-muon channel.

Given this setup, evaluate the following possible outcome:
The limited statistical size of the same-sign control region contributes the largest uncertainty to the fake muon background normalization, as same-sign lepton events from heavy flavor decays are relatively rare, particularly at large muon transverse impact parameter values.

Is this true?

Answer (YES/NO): NO